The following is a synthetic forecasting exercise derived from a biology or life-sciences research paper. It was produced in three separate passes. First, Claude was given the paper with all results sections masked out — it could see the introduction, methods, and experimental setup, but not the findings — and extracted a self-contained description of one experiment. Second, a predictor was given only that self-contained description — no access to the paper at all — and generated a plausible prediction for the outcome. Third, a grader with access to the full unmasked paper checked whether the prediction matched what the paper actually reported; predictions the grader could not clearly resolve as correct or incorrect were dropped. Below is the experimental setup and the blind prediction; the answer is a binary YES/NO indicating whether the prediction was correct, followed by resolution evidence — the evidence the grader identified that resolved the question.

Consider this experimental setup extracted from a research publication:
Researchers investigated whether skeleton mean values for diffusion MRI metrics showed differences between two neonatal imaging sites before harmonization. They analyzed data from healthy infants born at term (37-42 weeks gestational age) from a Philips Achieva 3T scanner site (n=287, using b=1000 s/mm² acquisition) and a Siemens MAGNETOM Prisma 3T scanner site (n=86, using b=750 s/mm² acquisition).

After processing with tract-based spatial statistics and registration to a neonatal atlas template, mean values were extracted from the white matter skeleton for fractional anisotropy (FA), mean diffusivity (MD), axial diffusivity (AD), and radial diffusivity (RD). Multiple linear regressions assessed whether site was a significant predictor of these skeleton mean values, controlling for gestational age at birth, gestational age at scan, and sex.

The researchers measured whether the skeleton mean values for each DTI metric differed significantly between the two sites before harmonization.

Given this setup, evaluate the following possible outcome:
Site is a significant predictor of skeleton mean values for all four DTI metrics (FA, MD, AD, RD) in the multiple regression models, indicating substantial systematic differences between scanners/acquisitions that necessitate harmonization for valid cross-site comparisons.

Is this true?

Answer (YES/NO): NO